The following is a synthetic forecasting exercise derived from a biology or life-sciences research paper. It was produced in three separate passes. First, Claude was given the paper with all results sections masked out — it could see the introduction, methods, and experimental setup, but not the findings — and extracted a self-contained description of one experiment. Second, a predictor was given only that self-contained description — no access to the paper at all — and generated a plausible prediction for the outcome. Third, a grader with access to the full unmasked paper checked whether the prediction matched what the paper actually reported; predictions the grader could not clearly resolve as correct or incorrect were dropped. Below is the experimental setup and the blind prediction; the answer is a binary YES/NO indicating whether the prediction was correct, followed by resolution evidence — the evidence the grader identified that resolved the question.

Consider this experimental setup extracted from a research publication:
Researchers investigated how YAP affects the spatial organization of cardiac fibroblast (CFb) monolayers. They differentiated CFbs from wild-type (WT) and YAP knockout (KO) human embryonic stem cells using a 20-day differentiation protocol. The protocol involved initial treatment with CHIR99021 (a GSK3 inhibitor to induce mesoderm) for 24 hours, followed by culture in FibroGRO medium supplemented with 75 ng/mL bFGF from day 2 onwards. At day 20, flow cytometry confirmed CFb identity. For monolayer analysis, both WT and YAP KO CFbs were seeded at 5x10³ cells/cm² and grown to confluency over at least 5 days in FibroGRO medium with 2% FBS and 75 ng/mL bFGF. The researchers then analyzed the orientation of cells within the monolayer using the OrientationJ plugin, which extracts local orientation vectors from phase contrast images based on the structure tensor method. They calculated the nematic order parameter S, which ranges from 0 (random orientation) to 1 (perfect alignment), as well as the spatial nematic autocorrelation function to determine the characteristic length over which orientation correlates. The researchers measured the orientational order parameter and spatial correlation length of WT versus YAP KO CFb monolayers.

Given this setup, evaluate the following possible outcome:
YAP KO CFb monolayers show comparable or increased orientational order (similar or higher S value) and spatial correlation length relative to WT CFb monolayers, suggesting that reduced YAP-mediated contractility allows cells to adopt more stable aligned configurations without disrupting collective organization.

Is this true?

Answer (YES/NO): NO